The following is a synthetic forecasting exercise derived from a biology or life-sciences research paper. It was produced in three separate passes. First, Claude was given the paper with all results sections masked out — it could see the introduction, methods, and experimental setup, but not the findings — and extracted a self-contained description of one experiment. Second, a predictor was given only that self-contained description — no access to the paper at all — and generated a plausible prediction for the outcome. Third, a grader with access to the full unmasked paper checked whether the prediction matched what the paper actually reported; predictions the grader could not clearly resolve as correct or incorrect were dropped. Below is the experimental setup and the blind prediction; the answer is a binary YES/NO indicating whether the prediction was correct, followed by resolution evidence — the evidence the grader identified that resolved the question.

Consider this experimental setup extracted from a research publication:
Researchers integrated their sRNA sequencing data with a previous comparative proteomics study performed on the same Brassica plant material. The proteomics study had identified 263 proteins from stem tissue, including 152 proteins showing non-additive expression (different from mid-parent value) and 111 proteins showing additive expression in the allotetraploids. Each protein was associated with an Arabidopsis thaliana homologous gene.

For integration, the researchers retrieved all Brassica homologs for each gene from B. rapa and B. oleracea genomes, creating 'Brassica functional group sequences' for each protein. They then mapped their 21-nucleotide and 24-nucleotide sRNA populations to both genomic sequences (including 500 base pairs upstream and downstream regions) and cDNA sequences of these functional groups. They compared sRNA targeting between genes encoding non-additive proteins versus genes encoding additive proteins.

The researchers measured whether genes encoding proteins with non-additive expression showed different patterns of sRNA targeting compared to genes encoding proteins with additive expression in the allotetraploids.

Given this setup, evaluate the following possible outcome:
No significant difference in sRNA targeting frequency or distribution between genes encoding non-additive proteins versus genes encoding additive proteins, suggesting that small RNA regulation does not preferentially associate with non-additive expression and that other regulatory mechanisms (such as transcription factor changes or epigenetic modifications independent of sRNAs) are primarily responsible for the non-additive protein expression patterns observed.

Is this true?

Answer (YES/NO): NO